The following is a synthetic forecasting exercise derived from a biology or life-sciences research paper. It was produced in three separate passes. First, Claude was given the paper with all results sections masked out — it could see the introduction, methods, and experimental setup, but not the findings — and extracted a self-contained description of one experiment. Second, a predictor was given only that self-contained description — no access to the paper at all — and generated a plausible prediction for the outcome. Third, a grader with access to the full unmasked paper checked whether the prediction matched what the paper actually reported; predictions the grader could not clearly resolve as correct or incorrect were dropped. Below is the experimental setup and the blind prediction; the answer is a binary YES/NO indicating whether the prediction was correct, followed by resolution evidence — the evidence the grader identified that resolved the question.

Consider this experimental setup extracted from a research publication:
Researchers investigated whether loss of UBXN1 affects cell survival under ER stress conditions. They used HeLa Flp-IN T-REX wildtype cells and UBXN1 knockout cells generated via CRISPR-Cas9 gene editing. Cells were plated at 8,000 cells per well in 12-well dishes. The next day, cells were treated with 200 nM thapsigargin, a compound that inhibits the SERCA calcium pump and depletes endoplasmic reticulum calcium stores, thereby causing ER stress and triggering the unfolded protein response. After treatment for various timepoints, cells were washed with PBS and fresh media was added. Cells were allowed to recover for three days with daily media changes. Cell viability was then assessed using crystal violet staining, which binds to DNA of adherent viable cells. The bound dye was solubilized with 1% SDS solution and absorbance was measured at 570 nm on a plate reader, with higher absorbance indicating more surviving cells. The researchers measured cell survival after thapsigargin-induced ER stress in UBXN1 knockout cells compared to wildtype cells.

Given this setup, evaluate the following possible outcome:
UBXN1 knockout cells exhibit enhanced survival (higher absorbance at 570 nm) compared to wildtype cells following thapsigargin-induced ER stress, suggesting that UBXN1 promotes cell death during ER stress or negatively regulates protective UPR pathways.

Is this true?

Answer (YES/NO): NO